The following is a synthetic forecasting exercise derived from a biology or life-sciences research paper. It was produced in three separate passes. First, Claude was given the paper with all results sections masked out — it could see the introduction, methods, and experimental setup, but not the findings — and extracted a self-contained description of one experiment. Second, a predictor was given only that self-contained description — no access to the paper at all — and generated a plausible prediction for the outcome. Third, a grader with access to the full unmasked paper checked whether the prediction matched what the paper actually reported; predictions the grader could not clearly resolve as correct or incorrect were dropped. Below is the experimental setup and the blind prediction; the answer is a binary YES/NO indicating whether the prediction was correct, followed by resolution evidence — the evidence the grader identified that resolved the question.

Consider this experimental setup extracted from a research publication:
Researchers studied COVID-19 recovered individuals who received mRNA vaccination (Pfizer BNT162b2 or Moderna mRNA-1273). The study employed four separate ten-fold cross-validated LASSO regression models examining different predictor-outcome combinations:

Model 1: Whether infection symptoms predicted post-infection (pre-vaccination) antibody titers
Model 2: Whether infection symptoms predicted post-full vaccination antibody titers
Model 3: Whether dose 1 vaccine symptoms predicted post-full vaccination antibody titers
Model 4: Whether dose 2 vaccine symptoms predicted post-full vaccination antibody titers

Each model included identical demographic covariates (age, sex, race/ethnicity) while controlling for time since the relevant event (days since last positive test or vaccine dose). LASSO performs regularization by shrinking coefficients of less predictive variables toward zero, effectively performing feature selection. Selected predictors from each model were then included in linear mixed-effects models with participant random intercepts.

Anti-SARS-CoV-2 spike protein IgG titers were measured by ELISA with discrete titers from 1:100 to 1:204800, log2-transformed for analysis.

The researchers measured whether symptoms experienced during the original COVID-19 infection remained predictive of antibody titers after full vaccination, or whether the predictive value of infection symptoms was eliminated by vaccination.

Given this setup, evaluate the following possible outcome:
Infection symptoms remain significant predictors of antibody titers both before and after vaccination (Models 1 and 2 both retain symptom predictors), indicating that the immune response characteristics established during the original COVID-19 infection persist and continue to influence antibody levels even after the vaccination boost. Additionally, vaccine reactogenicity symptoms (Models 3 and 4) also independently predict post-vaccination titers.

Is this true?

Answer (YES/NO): NO